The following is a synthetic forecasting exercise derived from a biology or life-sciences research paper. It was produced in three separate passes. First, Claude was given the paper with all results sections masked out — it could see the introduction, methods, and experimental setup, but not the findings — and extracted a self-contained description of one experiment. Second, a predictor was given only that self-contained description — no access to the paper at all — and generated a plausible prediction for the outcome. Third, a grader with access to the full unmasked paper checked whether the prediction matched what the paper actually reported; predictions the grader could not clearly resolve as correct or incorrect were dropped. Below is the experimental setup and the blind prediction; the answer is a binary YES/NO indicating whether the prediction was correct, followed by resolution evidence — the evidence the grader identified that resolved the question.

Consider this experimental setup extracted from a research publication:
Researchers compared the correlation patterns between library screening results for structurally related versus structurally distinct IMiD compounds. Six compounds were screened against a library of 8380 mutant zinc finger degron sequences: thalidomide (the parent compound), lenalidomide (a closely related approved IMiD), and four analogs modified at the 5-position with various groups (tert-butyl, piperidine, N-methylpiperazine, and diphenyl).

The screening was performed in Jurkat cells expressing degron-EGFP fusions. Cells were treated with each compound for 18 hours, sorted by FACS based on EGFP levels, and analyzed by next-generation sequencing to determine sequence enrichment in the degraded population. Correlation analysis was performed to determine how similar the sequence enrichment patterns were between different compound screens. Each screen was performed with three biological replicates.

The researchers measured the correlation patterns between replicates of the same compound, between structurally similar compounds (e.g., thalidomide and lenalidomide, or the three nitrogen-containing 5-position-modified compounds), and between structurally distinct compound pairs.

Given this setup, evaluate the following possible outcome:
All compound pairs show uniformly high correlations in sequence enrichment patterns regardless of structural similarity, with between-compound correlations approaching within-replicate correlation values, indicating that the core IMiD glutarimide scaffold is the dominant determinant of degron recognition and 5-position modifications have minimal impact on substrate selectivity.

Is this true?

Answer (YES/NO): NO